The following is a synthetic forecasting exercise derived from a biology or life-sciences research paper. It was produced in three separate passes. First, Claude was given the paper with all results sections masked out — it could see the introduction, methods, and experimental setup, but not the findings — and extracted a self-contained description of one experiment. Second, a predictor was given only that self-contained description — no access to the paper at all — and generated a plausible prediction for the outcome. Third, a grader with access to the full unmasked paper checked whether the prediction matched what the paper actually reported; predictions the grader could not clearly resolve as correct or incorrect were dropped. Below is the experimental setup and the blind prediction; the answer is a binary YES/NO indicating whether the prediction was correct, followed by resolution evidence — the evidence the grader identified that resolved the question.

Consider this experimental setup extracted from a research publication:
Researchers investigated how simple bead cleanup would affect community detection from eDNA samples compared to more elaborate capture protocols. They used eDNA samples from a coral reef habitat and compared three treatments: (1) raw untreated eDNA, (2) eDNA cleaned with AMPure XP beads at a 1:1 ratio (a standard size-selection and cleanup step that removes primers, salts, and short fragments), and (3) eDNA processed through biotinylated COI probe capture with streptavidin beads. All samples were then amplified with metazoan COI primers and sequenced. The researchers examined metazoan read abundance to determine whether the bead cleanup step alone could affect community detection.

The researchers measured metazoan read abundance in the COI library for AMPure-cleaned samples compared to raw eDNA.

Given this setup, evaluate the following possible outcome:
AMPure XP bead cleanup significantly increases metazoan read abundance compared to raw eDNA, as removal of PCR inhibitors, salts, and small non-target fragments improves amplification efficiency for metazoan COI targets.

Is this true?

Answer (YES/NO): NO